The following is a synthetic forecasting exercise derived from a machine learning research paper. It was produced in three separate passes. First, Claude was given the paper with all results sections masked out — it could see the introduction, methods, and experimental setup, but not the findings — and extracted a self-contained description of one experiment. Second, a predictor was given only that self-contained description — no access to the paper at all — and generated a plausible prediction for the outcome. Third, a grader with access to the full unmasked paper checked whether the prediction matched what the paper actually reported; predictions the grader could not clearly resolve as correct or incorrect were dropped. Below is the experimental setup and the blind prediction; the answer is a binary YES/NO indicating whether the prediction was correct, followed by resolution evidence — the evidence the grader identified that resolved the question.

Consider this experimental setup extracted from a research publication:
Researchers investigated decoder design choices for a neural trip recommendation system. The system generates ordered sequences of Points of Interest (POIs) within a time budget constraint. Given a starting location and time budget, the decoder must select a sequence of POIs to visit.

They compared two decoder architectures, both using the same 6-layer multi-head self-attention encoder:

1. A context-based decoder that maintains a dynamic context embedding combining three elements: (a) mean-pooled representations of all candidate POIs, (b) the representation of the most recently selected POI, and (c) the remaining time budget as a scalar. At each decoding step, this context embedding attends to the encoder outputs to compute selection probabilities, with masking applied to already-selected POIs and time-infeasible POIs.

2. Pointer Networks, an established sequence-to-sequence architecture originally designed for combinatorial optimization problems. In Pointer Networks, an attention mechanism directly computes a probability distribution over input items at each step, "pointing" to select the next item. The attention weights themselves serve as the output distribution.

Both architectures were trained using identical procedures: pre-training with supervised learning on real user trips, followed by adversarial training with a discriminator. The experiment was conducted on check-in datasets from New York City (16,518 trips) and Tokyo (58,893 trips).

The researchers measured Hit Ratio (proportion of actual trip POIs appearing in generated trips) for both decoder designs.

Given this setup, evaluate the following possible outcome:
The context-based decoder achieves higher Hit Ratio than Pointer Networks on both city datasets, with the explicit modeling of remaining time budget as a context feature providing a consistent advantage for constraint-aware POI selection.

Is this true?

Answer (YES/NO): NO